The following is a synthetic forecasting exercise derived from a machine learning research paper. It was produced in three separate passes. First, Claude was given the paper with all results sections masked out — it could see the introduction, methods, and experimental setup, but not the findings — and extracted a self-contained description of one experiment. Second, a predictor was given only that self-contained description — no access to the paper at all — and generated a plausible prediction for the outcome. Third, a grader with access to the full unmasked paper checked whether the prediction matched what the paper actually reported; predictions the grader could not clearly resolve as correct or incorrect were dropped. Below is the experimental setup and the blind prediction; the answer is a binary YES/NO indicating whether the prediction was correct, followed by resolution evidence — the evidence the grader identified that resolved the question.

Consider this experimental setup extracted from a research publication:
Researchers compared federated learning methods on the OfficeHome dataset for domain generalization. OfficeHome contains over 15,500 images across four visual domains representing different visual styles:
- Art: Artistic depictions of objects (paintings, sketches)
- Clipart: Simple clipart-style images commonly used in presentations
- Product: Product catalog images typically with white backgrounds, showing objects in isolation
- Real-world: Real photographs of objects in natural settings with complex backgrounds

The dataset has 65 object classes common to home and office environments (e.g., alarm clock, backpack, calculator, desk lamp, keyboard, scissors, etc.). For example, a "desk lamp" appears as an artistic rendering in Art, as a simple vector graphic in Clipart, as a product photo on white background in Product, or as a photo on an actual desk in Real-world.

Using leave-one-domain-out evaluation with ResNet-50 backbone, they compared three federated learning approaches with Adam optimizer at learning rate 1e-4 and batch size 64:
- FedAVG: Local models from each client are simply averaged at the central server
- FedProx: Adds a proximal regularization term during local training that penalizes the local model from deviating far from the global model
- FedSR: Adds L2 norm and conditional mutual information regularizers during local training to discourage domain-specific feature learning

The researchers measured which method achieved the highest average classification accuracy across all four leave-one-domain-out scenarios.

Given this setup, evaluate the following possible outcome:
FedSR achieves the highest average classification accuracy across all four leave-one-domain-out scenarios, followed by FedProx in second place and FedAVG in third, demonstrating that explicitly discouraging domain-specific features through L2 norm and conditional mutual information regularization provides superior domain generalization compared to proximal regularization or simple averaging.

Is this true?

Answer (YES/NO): NO